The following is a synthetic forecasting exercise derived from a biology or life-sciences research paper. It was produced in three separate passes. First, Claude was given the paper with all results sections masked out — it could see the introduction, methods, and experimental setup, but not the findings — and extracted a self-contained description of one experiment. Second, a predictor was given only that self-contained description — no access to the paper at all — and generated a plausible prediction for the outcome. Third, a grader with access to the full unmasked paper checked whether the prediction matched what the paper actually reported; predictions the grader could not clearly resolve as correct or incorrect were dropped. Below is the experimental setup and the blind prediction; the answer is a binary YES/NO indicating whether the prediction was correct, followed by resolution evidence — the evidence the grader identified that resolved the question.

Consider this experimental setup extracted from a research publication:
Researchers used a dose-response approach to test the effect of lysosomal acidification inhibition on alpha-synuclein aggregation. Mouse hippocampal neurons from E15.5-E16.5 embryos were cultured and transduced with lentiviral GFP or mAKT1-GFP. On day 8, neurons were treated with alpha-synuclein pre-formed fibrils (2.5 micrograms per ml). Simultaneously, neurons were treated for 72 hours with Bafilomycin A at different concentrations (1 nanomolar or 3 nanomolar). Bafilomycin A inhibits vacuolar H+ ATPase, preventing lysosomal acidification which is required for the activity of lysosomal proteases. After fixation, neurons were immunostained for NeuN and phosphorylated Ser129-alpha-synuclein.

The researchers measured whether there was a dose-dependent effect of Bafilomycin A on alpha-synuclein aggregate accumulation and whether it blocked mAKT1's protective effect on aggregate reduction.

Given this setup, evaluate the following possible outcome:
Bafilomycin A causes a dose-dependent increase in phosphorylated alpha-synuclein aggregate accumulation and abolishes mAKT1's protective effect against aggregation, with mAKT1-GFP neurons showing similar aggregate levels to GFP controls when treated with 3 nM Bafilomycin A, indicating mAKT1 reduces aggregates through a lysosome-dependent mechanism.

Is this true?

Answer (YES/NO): NO